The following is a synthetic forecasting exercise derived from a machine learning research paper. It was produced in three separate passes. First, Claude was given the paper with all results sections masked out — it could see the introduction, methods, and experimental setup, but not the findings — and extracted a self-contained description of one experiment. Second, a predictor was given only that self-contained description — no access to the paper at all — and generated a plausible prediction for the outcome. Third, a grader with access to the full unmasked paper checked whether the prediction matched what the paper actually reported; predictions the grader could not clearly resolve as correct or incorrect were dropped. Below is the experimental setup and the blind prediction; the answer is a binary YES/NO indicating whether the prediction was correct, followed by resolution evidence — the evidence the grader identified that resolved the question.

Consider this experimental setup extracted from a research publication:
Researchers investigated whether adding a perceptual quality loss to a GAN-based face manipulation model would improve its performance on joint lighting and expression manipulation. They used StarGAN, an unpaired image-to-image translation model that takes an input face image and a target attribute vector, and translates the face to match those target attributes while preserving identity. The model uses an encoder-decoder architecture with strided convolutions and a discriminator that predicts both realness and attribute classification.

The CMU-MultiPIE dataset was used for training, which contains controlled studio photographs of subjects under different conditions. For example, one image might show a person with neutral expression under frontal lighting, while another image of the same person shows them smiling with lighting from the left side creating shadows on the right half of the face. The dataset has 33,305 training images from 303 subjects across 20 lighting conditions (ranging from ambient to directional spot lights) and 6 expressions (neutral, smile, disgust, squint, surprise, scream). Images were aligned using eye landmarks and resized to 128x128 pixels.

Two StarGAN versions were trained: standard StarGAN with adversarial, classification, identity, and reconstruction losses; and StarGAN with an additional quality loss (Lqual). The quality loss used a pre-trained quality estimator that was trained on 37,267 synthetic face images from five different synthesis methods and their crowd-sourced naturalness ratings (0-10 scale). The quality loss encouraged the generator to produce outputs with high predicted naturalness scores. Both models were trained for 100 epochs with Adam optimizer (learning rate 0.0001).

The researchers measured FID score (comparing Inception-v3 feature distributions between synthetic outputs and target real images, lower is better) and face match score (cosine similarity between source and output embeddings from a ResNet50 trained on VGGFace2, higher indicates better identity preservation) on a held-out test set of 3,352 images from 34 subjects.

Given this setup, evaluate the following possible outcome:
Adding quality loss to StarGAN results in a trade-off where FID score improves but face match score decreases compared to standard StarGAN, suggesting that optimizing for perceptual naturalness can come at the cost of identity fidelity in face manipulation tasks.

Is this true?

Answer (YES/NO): NO